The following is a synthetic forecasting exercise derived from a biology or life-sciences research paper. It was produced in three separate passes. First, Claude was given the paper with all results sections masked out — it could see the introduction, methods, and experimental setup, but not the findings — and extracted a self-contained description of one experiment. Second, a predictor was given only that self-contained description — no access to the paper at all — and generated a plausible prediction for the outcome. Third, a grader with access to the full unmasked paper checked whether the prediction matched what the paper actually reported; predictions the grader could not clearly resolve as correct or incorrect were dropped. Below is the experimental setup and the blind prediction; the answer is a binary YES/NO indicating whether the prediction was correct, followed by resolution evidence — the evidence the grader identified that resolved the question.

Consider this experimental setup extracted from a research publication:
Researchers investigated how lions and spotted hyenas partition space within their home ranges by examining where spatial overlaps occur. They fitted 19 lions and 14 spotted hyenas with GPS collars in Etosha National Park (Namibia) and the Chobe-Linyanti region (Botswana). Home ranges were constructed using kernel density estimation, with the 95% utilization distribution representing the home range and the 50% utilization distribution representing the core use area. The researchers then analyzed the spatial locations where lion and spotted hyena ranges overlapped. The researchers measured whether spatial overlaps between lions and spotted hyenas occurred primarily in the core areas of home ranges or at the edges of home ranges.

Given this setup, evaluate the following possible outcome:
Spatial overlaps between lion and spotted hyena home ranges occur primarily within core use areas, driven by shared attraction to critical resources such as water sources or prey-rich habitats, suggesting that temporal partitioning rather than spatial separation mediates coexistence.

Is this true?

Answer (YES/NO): NO